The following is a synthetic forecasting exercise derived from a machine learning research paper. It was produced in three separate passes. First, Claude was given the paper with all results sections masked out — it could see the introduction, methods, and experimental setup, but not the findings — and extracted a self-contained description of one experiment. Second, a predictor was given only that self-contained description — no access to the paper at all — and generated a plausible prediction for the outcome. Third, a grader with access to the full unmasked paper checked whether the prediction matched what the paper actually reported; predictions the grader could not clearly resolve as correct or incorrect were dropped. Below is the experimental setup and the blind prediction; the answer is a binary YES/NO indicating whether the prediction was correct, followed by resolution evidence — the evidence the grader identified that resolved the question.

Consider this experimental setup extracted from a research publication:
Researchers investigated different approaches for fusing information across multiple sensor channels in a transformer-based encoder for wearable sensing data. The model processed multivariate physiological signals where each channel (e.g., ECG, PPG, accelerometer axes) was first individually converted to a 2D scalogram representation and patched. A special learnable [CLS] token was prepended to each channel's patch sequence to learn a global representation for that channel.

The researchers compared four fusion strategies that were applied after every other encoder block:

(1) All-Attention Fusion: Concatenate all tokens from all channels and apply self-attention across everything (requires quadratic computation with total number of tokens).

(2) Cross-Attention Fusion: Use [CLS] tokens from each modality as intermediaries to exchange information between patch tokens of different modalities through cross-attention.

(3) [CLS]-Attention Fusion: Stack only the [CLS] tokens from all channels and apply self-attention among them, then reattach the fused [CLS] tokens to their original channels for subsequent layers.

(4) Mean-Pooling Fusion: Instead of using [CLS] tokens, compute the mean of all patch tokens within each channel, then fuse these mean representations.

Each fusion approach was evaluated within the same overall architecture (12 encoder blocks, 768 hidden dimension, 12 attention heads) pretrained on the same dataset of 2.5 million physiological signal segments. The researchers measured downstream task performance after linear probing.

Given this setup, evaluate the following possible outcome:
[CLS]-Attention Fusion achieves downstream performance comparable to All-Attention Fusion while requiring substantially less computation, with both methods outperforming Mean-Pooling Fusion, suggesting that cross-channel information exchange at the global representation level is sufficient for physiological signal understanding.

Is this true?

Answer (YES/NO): NO